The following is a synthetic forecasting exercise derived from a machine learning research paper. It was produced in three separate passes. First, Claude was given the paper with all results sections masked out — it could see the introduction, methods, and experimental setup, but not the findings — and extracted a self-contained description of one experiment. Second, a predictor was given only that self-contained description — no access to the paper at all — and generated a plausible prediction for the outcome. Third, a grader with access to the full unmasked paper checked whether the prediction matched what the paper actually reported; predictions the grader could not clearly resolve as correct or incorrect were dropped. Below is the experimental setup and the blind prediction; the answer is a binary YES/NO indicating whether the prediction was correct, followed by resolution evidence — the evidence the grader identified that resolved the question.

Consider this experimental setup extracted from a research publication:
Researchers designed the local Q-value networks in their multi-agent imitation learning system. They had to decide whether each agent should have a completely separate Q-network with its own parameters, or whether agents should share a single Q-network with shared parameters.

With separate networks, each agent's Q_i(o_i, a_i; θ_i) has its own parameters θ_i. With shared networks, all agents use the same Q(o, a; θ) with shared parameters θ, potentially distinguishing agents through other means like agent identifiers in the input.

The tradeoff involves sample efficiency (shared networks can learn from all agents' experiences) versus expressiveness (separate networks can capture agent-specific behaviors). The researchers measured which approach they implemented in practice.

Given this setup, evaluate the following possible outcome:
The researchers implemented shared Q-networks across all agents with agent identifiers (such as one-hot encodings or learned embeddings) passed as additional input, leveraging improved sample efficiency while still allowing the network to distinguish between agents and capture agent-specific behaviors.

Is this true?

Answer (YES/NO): NO